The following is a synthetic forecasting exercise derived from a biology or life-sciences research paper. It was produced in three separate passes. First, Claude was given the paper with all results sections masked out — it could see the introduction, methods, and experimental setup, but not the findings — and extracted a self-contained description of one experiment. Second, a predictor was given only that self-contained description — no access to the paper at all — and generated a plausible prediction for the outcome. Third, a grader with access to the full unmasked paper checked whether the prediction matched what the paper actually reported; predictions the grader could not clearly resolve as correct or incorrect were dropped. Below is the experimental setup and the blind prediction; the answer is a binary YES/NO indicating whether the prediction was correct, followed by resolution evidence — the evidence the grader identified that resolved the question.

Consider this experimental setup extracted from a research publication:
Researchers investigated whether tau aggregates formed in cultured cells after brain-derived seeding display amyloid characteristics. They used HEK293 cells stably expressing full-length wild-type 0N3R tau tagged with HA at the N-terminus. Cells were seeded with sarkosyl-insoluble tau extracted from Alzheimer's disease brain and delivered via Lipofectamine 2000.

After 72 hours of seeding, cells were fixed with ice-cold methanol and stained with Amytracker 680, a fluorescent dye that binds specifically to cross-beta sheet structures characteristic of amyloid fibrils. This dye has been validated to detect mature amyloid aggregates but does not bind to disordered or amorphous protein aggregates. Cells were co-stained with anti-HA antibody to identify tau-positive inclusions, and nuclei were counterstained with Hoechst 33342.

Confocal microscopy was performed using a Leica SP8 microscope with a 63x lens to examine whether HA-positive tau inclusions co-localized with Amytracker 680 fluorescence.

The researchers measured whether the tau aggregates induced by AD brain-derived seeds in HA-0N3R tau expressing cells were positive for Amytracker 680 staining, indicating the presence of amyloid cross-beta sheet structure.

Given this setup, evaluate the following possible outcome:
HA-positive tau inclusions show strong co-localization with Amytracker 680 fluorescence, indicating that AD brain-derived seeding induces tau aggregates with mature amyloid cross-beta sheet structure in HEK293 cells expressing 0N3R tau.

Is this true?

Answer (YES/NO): YES